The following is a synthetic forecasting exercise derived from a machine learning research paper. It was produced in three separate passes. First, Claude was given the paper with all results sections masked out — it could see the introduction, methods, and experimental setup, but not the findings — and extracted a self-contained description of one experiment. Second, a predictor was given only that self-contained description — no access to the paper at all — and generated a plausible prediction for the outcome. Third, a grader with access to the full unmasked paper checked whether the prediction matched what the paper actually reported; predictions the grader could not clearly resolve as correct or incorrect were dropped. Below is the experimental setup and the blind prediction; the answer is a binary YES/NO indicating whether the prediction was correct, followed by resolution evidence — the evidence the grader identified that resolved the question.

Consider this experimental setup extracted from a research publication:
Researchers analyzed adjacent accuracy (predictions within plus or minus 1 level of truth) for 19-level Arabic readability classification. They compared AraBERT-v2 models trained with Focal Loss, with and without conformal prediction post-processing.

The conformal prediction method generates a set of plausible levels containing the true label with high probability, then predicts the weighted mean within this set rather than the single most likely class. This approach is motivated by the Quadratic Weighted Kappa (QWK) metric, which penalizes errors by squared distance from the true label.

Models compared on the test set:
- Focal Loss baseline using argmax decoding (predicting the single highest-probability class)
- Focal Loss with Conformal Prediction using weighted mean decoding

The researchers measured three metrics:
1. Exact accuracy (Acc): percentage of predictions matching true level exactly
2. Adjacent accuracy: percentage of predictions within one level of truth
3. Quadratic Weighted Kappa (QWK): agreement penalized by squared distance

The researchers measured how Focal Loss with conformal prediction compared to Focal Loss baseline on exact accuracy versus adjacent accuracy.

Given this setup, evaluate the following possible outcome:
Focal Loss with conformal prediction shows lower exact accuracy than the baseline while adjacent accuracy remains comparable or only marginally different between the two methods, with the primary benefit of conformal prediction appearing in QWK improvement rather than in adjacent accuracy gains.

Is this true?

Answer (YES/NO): NO